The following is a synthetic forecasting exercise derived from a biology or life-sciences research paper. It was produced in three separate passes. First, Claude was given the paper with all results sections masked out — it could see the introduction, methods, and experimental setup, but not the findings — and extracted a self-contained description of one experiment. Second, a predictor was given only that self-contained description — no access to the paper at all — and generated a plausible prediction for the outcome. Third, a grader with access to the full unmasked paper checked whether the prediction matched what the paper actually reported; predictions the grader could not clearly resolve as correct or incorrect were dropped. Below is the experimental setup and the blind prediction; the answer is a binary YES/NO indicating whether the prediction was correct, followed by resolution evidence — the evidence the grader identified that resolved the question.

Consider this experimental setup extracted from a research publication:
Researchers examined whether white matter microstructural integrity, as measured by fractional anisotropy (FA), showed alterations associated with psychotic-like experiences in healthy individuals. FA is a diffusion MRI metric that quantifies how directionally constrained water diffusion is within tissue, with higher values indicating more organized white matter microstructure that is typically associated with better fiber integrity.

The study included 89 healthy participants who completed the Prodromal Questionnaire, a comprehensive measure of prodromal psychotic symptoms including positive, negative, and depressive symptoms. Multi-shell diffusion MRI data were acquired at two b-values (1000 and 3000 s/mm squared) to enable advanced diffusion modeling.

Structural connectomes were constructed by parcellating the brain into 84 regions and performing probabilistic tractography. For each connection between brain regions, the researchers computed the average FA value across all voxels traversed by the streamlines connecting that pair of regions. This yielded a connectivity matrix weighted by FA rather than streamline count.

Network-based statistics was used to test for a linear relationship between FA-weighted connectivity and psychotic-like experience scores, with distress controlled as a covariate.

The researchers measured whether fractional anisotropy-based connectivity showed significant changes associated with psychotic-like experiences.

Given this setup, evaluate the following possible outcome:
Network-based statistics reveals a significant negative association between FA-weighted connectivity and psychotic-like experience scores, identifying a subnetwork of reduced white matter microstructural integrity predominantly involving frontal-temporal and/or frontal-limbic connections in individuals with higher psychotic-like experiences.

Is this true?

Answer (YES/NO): NO